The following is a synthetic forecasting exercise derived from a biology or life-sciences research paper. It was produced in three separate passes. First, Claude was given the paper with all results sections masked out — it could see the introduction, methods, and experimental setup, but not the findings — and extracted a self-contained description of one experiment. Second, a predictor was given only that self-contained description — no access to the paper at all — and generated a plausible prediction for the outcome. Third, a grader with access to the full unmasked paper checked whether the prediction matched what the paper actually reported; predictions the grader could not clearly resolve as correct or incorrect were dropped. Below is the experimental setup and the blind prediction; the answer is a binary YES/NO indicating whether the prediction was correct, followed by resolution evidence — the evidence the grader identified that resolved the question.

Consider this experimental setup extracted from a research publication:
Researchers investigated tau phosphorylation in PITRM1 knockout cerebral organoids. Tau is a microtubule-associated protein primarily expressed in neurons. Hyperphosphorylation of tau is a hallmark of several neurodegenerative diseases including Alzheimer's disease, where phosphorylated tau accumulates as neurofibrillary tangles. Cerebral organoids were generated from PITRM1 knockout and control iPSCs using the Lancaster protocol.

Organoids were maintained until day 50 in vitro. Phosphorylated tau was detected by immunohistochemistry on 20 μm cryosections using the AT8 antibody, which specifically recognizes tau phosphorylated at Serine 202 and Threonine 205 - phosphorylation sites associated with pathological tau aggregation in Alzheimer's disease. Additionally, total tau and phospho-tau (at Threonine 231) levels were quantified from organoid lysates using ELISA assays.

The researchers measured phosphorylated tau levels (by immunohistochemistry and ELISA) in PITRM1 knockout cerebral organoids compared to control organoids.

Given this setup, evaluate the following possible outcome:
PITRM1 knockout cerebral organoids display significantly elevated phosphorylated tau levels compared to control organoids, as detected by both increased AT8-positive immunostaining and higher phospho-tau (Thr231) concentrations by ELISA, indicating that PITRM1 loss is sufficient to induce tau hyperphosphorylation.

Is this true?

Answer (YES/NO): YES